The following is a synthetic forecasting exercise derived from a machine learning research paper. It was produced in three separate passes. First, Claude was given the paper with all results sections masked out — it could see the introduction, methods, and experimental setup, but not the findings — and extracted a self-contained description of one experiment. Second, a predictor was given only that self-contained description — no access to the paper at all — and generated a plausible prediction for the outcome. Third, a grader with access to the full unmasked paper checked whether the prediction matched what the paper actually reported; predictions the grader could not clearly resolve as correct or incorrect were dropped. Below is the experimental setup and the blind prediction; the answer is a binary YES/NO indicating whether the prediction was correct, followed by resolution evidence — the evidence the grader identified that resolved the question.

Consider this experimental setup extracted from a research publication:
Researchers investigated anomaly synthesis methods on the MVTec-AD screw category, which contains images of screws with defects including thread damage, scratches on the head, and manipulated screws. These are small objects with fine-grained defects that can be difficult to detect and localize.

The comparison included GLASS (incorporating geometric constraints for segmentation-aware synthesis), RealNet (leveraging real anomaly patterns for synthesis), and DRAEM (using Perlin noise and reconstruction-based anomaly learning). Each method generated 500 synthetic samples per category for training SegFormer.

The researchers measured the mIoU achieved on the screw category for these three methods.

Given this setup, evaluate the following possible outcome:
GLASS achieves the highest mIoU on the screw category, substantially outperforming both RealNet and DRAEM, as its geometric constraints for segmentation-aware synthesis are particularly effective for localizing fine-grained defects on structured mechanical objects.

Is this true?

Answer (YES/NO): NO